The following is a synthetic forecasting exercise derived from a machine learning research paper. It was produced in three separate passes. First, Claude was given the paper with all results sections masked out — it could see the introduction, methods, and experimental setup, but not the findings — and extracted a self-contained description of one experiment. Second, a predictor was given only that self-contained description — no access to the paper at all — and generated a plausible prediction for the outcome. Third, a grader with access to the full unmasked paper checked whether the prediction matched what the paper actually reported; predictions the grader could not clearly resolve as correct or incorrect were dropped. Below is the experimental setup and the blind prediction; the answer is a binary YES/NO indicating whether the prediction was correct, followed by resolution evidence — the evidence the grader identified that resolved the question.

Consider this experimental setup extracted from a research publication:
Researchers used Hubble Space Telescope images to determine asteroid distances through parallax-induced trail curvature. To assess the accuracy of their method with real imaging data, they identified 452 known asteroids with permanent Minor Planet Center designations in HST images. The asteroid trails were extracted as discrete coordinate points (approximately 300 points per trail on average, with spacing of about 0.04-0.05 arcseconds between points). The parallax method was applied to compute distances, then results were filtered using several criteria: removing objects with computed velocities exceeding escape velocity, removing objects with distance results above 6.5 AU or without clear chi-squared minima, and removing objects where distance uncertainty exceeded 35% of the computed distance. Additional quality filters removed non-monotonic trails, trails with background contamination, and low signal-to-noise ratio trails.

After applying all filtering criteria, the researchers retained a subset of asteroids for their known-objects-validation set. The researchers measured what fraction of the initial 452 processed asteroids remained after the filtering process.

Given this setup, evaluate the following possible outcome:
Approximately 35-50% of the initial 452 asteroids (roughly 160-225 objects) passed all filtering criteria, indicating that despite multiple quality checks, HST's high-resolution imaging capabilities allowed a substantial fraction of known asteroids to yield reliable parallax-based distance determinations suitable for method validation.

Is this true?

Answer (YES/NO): YES